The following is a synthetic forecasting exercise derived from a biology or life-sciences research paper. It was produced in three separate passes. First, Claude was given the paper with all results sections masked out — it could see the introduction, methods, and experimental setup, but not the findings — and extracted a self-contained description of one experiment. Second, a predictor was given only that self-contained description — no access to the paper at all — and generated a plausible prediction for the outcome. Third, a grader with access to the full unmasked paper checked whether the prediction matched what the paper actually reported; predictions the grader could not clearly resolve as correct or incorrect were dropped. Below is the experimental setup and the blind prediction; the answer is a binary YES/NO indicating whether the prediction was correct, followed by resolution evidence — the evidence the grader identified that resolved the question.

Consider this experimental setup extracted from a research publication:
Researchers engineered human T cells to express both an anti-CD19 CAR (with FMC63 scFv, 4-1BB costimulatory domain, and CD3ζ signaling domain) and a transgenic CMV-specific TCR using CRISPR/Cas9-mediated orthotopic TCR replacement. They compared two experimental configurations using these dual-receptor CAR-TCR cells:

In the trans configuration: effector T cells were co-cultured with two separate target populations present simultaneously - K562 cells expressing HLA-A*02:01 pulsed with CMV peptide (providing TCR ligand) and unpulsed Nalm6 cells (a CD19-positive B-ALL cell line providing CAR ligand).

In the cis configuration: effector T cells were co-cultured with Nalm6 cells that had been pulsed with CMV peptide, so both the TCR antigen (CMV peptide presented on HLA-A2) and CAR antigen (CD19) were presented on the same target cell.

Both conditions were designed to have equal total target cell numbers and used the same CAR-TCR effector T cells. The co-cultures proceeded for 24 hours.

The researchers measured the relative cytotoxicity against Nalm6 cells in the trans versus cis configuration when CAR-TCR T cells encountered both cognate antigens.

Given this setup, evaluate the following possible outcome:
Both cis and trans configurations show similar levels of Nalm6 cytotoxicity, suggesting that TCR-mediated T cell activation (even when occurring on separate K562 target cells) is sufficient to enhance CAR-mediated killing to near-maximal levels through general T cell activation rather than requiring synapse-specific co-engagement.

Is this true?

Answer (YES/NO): NO